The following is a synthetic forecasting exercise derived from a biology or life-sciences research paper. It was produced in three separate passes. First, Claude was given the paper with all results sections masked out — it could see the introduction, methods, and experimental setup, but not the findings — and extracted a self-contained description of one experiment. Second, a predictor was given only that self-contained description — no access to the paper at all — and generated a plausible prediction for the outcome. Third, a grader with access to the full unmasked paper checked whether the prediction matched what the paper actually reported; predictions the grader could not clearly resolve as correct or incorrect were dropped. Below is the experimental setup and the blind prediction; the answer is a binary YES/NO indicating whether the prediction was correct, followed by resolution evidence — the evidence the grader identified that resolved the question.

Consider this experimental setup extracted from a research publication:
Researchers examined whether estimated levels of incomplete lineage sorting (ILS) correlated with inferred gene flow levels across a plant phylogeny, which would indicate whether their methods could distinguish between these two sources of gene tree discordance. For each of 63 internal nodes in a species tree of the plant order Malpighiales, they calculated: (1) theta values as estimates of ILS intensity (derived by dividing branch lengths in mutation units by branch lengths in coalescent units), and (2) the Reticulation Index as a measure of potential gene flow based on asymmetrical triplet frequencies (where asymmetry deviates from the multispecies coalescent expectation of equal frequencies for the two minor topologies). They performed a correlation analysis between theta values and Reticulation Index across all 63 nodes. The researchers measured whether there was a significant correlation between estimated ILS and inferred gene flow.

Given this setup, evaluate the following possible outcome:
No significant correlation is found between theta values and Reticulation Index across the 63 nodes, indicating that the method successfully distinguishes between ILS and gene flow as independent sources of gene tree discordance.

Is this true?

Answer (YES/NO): YES